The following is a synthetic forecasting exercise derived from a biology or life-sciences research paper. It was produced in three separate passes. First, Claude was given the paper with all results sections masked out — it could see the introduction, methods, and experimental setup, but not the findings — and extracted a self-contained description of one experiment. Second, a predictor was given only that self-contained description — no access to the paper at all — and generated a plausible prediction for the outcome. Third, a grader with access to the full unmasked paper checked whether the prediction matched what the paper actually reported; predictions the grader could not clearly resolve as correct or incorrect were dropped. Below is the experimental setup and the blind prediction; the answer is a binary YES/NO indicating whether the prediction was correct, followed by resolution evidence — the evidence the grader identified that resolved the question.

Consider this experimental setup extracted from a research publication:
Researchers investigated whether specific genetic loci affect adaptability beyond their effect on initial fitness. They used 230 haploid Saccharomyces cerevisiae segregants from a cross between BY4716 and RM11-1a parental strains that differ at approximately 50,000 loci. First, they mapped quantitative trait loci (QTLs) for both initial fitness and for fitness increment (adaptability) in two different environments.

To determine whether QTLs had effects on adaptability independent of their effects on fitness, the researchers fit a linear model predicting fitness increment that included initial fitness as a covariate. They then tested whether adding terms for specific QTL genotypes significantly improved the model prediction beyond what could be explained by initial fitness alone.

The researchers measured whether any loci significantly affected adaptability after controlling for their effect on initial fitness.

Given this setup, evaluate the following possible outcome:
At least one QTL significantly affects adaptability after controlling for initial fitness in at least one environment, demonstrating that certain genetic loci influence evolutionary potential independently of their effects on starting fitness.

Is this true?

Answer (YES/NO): YES